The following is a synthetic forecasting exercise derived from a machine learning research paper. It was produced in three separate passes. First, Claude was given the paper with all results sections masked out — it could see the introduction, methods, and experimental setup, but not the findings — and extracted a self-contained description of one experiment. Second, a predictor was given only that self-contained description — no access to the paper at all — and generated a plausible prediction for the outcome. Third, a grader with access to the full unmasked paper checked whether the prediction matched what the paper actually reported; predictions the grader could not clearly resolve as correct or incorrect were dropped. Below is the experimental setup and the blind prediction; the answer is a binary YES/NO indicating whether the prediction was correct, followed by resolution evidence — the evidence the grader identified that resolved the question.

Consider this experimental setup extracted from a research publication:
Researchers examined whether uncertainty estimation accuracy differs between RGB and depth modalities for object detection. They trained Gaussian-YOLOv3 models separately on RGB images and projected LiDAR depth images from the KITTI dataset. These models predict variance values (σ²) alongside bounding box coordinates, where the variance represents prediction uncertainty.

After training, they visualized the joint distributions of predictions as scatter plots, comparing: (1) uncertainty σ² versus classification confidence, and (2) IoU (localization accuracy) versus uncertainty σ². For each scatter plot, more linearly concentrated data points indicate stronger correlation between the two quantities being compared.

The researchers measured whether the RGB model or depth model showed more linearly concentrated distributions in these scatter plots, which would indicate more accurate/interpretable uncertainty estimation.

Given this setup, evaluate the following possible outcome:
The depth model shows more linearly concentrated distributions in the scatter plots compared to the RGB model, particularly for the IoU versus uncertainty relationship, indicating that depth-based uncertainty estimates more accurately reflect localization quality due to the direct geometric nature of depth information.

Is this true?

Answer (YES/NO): NO